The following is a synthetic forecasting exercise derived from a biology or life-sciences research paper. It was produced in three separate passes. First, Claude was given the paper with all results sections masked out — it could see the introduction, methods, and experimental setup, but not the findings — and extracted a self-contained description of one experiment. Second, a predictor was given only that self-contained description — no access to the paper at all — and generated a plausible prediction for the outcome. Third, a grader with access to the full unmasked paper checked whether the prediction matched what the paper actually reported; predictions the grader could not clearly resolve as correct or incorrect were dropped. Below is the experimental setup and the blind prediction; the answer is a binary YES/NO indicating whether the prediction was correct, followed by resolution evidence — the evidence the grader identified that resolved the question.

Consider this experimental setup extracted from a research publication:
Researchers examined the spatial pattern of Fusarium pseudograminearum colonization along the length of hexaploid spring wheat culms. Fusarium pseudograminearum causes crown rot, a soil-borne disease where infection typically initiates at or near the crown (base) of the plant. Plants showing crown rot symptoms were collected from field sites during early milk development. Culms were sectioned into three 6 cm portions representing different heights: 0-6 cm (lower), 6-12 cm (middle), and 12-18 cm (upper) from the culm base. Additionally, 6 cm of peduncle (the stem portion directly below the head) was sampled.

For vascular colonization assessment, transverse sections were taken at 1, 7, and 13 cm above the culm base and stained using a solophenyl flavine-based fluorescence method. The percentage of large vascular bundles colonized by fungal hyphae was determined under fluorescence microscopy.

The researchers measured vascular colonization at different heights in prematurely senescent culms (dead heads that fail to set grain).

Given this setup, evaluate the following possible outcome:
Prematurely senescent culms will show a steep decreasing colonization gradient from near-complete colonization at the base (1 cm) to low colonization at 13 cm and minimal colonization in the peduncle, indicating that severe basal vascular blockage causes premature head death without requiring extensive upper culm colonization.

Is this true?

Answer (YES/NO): NO